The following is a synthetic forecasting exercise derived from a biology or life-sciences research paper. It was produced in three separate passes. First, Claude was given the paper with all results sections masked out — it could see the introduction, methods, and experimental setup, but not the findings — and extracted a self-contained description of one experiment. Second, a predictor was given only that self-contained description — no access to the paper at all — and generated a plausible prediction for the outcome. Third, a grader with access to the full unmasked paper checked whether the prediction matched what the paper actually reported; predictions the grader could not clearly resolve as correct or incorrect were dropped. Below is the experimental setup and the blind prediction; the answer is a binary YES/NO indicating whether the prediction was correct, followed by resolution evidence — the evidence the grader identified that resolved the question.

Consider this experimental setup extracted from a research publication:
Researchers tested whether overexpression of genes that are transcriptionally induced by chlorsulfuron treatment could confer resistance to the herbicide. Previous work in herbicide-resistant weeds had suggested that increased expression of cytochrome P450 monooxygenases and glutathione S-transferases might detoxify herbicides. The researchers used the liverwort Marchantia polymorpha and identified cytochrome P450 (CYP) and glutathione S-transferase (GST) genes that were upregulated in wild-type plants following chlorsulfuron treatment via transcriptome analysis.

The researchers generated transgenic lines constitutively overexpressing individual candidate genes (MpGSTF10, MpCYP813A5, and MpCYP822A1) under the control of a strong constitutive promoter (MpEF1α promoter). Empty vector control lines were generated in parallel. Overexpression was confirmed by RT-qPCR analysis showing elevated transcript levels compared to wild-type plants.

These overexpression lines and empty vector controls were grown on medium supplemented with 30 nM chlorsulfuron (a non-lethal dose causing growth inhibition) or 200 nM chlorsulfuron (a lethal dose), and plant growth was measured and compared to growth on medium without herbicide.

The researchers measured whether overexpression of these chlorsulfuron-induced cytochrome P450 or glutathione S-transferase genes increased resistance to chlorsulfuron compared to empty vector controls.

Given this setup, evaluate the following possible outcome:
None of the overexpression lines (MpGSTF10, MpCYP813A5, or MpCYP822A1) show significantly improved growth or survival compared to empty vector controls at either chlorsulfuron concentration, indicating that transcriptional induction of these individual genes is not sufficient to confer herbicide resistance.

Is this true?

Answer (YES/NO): NO